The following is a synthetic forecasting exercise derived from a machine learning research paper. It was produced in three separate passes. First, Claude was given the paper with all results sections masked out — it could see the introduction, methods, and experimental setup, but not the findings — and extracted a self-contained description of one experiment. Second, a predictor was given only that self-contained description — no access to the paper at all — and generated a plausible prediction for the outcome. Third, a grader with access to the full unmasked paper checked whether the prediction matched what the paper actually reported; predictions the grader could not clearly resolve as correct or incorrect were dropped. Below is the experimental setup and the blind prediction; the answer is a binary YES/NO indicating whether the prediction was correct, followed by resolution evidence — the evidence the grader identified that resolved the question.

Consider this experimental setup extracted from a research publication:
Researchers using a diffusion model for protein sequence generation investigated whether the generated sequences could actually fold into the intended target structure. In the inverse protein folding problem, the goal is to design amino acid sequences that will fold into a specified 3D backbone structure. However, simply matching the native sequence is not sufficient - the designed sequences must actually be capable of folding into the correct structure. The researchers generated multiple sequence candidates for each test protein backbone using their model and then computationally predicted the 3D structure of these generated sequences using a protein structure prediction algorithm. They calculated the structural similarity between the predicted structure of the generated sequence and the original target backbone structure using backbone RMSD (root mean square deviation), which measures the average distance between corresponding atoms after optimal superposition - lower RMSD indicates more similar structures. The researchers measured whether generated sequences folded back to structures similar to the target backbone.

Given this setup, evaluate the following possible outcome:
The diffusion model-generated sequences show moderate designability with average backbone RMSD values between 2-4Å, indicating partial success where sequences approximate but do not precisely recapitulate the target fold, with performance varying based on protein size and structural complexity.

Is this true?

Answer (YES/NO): NO